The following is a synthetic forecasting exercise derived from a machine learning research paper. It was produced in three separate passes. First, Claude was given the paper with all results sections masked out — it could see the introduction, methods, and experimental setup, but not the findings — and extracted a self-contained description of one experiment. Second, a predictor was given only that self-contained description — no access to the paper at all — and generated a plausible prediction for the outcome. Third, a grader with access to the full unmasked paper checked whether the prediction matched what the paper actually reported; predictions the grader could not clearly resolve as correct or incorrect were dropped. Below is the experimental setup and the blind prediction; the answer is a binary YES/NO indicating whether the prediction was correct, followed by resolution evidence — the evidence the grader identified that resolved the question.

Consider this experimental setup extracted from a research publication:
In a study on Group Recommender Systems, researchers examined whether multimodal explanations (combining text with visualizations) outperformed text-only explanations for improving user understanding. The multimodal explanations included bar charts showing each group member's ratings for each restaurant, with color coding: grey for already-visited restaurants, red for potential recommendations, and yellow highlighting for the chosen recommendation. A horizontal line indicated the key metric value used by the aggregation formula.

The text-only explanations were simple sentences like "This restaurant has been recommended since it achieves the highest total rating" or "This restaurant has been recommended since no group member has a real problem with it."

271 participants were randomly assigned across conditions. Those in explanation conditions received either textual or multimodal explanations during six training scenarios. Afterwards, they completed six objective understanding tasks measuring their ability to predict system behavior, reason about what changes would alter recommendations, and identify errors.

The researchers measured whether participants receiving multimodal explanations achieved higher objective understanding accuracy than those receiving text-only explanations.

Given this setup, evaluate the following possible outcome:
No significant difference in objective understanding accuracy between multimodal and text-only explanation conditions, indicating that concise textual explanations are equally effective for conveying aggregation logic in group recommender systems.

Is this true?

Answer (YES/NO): YES